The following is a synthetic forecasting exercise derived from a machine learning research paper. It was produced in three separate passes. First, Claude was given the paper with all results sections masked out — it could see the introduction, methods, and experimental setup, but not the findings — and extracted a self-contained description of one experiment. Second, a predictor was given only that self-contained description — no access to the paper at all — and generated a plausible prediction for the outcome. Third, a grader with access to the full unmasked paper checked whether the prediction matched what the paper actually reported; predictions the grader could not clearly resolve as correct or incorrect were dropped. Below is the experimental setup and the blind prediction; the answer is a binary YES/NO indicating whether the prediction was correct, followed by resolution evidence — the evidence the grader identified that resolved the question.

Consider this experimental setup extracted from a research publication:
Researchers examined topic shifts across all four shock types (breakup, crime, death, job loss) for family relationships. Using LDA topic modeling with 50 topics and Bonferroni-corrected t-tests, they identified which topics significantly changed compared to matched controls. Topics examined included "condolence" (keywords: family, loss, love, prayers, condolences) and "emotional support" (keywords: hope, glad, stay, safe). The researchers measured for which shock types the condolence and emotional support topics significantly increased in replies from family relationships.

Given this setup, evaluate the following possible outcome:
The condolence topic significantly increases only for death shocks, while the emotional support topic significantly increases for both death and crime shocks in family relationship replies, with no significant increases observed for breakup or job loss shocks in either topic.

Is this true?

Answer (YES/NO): YES